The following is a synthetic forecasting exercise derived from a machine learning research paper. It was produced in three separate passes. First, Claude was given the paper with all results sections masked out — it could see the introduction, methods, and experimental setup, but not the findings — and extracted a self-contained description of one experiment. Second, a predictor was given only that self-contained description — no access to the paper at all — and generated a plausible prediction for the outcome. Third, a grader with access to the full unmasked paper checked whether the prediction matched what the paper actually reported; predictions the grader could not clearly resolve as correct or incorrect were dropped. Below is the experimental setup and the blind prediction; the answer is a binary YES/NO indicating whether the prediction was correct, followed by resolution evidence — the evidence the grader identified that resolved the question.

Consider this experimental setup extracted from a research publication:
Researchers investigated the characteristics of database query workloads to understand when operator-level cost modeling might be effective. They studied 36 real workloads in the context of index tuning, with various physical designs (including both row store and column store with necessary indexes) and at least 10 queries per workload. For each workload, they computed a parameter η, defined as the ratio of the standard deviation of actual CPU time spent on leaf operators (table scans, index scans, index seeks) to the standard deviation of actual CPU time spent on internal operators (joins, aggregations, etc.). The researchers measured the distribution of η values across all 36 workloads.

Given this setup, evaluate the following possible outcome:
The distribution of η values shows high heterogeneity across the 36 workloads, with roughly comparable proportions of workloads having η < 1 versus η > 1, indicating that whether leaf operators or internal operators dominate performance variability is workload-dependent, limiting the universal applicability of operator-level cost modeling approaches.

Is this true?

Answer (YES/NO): NO